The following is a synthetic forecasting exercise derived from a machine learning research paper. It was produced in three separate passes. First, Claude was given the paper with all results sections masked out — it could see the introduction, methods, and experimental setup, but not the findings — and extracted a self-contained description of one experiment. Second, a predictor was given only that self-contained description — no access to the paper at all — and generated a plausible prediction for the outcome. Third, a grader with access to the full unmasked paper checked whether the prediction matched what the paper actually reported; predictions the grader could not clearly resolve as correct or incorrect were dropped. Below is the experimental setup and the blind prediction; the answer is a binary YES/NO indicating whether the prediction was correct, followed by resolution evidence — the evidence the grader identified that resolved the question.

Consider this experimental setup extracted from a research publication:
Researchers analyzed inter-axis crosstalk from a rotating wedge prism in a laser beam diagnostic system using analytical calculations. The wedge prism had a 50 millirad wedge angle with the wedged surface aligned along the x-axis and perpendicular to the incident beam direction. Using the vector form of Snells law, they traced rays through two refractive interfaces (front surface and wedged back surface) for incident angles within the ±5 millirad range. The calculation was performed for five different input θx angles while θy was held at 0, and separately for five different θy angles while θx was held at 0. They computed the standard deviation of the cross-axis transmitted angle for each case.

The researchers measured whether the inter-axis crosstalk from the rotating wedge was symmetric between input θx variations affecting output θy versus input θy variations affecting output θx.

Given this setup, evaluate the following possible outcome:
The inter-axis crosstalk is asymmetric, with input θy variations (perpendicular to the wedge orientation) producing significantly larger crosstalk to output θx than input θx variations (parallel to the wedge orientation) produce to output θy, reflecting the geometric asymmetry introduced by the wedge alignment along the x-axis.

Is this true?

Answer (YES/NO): YES